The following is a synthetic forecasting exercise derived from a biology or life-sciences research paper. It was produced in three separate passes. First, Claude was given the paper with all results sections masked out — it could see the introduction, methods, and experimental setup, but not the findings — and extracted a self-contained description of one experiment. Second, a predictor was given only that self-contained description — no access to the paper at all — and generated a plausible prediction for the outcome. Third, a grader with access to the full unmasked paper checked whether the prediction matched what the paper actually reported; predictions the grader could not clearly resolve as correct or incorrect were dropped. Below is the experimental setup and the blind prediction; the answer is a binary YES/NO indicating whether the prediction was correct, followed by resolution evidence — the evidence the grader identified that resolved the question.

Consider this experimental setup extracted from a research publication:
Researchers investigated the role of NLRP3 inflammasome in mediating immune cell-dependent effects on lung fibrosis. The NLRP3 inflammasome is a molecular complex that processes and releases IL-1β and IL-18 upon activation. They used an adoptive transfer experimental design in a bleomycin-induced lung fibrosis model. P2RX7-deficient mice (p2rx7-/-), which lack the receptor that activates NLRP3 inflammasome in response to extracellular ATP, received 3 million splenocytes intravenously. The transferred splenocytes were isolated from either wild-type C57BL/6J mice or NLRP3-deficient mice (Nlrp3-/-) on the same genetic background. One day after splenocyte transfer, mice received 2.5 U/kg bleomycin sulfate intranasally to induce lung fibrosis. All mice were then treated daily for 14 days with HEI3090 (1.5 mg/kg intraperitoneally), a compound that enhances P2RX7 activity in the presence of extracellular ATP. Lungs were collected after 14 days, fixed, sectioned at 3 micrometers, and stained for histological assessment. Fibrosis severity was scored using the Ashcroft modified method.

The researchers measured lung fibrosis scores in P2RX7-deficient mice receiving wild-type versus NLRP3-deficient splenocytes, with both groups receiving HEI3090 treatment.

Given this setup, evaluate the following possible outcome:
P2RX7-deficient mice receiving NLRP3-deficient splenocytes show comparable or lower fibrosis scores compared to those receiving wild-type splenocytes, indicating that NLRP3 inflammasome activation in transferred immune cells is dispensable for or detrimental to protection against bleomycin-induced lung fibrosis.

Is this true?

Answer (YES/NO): NO